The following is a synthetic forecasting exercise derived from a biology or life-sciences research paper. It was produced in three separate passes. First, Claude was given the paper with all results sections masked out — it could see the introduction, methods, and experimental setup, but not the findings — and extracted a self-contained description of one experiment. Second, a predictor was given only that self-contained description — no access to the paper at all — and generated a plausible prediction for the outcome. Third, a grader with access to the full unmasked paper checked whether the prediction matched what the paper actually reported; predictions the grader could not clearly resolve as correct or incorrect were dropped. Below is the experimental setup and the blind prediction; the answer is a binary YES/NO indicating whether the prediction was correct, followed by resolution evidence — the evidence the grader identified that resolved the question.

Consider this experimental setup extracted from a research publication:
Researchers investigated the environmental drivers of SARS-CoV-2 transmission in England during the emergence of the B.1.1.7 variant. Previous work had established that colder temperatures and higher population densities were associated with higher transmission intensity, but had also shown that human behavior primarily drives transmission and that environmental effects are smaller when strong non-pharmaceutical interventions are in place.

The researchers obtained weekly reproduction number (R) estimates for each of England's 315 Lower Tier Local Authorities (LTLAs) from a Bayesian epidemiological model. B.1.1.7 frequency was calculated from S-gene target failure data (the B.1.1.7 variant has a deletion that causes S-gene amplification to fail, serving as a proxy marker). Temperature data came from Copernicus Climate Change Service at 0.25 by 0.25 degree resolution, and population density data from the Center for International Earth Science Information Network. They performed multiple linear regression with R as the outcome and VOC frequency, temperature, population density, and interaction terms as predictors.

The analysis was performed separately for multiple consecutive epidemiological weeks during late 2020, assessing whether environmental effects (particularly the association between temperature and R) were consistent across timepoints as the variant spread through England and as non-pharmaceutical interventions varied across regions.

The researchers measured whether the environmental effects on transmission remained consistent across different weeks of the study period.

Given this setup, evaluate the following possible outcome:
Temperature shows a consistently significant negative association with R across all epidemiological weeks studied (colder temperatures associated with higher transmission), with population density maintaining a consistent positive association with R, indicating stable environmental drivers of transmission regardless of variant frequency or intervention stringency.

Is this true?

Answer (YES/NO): NO